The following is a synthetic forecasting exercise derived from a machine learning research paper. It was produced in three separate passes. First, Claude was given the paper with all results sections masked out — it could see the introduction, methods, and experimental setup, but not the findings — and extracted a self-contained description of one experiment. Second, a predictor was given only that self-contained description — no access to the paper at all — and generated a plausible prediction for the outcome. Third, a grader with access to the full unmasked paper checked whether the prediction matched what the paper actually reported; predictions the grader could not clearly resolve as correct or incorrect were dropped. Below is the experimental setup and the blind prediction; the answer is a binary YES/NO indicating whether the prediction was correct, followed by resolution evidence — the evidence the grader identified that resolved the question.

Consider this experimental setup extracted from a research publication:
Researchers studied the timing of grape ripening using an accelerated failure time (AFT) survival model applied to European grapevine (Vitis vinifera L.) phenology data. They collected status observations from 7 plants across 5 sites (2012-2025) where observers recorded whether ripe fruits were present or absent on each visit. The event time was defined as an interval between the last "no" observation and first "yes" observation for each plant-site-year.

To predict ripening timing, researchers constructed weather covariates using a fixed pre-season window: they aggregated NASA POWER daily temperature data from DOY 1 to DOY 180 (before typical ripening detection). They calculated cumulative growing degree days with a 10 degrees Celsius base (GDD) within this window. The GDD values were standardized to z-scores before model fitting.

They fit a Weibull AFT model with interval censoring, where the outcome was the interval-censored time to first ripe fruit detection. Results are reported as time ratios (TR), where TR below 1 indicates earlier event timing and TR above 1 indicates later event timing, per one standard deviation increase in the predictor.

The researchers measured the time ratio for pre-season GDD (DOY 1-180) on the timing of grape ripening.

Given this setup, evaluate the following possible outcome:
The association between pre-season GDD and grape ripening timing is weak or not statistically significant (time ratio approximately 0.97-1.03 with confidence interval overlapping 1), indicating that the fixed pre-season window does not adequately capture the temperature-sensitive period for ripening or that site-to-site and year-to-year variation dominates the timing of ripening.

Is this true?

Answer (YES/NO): NO